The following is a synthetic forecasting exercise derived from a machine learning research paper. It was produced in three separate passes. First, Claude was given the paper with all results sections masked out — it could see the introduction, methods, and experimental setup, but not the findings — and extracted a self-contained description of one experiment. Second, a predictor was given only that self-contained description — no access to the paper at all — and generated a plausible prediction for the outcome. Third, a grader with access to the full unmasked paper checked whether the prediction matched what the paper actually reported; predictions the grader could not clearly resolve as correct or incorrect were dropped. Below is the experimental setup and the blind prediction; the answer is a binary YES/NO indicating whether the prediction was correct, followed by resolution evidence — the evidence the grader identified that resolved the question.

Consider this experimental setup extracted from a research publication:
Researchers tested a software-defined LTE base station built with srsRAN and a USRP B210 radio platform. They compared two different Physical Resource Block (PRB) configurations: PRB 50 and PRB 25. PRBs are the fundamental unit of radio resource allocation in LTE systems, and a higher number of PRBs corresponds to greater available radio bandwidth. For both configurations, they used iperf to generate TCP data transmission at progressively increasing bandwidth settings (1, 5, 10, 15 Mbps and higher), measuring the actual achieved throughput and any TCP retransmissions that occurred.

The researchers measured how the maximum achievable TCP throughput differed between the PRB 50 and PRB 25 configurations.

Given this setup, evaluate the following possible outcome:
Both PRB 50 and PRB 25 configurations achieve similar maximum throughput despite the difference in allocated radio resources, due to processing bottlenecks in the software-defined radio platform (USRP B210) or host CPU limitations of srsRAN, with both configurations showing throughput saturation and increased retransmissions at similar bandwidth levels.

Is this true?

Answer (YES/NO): NO